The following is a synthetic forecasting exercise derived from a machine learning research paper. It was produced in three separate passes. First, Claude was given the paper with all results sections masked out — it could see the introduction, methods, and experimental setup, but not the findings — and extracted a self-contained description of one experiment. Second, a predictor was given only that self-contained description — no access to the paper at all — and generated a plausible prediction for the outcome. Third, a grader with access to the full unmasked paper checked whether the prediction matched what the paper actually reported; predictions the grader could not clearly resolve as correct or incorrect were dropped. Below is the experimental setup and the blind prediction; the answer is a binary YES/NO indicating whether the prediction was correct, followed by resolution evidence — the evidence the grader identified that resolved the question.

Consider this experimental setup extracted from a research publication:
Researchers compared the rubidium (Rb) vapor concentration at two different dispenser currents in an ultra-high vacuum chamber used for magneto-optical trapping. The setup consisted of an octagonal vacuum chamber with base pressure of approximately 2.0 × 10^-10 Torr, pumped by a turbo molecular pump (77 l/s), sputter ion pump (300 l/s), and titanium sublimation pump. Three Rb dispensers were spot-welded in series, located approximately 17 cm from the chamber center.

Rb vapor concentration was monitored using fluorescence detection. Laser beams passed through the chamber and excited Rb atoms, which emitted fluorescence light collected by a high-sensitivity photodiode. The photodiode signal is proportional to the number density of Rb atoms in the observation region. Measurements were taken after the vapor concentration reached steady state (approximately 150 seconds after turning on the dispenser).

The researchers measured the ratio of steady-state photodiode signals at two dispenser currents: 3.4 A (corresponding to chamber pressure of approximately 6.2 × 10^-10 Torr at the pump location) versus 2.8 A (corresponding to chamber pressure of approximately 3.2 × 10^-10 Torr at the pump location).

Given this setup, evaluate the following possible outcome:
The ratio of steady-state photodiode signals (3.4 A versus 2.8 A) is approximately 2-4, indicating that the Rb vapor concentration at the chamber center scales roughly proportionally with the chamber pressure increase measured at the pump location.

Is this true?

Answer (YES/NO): NO